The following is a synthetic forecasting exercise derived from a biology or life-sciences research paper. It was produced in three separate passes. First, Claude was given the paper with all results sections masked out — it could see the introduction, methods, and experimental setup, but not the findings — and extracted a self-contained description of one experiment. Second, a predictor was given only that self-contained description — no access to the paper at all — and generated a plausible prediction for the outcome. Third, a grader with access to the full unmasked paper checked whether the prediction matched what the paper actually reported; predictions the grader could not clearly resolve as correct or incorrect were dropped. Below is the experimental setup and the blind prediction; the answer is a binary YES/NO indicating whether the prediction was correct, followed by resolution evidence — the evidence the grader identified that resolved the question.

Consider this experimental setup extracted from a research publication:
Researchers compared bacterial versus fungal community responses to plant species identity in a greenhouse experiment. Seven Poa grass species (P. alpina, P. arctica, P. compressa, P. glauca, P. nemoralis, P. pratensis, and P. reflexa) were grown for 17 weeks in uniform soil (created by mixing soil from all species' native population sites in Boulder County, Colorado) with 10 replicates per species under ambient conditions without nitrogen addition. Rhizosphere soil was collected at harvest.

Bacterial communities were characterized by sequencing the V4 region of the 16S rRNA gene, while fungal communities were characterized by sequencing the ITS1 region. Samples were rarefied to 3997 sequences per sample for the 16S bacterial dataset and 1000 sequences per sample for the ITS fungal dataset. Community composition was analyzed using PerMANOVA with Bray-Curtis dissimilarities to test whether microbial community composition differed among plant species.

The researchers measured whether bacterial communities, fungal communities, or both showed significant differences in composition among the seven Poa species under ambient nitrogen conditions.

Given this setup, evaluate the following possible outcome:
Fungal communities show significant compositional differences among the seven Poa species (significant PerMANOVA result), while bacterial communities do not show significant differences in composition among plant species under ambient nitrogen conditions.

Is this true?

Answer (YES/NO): YES